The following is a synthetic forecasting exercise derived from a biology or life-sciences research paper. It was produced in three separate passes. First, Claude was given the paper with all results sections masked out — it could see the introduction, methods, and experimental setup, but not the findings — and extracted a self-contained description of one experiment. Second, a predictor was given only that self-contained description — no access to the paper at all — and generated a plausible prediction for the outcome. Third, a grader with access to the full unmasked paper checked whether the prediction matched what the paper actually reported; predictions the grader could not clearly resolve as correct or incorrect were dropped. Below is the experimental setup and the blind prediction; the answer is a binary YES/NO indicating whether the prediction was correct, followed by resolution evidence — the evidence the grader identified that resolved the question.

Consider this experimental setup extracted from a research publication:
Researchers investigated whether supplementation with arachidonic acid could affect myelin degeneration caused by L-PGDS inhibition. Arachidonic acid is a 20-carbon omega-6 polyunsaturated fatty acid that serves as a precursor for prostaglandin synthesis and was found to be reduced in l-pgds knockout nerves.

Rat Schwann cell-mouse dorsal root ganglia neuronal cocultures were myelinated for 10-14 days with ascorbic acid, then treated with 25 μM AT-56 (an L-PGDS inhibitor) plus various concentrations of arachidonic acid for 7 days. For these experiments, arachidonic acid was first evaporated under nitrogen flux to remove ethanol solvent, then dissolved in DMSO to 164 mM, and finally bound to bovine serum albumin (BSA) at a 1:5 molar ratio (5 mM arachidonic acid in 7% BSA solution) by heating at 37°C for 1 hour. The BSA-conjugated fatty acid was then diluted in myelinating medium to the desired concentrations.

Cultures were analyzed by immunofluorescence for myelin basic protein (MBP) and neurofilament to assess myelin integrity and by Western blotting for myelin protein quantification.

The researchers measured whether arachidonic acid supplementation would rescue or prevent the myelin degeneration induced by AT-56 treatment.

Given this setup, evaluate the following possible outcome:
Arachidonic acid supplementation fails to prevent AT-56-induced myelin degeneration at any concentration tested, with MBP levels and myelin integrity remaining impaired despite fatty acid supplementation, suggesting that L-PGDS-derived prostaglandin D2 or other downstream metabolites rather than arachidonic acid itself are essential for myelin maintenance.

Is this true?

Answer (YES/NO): NO